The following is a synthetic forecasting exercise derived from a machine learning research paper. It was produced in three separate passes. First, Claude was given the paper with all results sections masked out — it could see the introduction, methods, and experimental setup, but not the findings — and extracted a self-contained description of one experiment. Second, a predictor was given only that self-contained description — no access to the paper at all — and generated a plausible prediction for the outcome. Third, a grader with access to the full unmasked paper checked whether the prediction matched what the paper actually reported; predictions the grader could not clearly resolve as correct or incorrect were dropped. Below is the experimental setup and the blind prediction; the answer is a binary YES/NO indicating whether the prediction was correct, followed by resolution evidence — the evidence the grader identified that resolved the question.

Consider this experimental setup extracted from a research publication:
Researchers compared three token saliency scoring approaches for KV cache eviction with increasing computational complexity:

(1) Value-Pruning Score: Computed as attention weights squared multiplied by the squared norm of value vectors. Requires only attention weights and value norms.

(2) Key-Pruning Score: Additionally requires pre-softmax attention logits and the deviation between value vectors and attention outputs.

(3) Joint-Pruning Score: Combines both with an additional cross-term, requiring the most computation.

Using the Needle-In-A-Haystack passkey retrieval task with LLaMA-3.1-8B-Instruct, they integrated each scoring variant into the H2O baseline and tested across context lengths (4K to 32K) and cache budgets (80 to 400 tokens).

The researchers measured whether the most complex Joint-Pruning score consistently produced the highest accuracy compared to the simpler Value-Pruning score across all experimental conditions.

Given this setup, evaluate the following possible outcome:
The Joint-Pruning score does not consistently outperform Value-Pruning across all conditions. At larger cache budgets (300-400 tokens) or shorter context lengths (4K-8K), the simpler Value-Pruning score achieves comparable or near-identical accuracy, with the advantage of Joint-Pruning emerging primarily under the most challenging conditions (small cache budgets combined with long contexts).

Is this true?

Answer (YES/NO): NO